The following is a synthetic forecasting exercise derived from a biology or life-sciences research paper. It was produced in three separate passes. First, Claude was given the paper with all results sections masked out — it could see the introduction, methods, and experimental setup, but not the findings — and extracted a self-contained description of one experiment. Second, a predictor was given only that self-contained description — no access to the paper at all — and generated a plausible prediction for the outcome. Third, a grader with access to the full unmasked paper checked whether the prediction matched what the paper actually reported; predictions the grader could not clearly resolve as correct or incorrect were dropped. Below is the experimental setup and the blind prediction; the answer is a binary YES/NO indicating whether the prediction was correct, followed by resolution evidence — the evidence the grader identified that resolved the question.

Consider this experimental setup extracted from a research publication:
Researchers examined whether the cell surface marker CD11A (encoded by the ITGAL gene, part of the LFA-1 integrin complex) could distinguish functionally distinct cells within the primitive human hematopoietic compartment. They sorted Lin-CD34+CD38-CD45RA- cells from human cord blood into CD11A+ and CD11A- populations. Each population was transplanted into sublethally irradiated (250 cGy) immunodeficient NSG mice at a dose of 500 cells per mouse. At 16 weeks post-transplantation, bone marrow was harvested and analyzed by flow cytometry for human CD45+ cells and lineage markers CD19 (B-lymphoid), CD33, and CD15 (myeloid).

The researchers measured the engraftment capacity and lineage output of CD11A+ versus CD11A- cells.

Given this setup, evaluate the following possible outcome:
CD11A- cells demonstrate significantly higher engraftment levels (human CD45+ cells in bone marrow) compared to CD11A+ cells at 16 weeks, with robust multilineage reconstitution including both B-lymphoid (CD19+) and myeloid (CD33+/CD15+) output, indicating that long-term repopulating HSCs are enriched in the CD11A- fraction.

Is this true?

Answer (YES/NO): YES